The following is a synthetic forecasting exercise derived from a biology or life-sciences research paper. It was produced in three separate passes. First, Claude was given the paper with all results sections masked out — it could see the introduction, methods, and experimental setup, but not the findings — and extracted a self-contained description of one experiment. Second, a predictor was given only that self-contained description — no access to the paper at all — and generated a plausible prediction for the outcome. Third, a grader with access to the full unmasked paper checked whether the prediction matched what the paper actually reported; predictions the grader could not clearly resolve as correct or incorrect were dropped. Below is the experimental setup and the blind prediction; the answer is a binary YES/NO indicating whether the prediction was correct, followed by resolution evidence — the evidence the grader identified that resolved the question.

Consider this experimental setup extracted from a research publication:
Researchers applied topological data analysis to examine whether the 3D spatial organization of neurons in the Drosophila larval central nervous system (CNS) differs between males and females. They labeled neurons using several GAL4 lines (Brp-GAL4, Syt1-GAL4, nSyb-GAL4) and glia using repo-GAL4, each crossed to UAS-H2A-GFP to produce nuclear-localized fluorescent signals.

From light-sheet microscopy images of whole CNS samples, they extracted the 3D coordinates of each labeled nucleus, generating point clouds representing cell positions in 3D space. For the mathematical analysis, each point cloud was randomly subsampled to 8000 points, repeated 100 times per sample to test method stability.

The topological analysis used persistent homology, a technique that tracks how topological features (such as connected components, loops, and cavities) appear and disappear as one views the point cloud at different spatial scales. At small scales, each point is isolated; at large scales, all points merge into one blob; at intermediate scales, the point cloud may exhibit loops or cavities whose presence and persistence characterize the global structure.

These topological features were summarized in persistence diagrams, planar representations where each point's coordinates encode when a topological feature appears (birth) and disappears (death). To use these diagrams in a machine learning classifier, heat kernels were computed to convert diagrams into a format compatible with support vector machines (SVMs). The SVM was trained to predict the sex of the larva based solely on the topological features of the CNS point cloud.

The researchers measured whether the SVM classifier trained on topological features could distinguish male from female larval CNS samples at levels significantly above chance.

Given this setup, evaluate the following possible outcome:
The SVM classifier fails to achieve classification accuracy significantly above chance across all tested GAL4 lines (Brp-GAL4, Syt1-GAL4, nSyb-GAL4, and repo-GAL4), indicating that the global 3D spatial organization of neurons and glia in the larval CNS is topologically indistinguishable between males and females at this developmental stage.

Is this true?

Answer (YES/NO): NO